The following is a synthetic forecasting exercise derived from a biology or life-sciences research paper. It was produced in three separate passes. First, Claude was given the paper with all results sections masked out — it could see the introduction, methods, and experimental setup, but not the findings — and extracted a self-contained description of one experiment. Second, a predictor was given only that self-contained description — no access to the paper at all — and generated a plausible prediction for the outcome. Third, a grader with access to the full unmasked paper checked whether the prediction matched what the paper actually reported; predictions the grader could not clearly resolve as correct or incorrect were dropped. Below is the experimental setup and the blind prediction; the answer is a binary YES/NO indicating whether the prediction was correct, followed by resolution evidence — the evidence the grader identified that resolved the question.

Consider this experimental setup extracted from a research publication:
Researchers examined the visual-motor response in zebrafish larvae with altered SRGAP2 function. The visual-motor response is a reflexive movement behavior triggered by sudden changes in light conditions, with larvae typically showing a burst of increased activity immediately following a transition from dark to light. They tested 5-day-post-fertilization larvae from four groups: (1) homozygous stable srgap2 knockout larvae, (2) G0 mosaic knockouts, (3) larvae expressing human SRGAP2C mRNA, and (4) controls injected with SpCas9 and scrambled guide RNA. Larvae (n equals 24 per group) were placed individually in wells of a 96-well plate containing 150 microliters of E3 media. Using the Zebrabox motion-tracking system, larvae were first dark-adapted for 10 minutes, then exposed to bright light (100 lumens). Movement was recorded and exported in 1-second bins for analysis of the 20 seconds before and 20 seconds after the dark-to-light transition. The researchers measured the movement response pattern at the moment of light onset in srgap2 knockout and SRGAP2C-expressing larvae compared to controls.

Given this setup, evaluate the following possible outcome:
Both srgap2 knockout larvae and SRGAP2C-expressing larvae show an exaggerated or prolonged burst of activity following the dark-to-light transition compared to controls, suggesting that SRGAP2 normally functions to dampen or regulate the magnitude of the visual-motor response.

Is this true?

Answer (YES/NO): YES